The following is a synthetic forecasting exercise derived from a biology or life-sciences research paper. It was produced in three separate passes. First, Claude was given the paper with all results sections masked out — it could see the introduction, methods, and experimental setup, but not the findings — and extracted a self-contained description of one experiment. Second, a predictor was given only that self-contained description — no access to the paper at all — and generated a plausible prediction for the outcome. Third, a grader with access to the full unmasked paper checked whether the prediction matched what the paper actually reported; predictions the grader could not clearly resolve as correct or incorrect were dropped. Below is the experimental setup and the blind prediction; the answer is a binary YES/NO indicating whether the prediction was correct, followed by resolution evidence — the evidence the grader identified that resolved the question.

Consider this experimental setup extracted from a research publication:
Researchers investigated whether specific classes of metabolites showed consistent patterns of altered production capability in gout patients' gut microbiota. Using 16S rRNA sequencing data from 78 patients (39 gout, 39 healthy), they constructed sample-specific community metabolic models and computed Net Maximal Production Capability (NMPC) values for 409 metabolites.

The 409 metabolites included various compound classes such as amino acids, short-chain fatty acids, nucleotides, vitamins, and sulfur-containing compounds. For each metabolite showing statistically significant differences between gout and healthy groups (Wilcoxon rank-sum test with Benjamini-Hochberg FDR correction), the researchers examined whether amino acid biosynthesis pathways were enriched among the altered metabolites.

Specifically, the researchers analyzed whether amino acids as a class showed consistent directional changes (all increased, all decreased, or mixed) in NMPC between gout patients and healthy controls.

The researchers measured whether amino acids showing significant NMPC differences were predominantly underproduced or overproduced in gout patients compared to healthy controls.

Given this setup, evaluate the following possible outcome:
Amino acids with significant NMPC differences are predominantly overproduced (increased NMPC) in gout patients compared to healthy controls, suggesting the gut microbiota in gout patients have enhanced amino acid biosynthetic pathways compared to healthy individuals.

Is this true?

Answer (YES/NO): NO